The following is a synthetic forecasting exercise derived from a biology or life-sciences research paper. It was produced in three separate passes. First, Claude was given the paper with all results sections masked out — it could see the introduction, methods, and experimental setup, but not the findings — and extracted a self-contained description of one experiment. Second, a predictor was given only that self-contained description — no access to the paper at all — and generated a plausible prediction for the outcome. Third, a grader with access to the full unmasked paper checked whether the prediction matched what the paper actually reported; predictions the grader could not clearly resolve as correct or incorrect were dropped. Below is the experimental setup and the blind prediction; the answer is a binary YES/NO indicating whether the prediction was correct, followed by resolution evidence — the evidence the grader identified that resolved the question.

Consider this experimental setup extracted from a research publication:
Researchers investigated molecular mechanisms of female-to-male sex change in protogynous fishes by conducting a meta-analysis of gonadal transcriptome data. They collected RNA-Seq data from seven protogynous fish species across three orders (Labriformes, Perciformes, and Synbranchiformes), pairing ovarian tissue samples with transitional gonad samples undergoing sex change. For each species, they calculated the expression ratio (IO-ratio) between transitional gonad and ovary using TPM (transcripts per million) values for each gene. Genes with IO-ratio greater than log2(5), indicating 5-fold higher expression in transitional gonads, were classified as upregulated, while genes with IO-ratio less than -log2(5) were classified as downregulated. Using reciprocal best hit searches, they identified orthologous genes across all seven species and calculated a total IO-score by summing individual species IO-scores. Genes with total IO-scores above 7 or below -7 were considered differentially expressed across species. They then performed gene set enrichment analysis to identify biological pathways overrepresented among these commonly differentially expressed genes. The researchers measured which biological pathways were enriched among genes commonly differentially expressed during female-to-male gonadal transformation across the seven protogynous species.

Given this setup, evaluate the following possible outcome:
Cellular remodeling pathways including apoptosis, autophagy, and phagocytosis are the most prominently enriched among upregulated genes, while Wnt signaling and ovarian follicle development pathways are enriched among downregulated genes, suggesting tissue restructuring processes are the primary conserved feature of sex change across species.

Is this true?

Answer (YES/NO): NO